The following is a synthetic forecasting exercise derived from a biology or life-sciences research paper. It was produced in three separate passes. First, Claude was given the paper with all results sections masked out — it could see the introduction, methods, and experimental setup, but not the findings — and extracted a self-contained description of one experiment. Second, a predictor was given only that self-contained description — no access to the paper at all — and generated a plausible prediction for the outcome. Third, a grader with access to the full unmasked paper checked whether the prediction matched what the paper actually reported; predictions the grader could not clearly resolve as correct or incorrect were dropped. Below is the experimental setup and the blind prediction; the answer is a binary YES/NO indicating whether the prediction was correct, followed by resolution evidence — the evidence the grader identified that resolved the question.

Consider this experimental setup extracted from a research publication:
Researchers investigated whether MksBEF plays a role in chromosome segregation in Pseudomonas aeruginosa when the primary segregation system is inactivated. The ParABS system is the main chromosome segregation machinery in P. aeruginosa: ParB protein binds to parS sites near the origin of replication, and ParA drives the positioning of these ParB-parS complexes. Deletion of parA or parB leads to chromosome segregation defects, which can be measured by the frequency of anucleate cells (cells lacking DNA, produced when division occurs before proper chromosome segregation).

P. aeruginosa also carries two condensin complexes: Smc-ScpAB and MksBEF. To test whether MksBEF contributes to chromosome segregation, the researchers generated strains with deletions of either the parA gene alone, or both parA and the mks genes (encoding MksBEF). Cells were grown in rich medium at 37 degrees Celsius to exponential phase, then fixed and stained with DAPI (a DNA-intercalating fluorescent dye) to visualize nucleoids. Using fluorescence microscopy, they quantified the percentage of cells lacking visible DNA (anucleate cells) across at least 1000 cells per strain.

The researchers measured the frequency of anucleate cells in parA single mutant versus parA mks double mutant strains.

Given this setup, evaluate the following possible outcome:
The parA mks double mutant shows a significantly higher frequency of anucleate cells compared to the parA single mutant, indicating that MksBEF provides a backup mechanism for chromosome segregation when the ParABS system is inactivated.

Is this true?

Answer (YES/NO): YES